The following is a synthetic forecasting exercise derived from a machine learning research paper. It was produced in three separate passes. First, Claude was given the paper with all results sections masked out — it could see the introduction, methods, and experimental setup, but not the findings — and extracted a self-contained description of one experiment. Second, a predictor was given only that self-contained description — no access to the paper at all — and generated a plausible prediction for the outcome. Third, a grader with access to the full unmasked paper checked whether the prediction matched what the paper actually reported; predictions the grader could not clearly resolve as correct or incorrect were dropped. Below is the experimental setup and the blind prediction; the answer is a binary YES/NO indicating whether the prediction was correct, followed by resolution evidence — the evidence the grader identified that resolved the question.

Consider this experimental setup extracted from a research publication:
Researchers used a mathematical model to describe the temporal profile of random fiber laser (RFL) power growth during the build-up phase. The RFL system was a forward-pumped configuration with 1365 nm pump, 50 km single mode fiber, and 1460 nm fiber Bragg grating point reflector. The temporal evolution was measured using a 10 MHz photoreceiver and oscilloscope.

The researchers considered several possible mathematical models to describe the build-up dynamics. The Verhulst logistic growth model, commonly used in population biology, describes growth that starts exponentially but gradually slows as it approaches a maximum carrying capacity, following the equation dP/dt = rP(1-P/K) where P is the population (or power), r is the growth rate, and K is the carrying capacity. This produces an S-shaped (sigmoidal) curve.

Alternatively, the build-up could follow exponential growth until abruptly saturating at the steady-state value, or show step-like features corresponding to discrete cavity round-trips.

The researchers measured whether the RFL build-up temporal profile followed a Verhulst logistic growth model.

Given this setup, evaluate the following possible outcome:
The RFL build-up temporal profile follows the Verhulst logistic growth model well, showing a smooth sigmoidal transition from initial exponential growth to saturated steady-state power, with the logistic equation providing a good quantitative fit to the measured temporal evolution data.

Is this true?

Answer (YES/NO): YES